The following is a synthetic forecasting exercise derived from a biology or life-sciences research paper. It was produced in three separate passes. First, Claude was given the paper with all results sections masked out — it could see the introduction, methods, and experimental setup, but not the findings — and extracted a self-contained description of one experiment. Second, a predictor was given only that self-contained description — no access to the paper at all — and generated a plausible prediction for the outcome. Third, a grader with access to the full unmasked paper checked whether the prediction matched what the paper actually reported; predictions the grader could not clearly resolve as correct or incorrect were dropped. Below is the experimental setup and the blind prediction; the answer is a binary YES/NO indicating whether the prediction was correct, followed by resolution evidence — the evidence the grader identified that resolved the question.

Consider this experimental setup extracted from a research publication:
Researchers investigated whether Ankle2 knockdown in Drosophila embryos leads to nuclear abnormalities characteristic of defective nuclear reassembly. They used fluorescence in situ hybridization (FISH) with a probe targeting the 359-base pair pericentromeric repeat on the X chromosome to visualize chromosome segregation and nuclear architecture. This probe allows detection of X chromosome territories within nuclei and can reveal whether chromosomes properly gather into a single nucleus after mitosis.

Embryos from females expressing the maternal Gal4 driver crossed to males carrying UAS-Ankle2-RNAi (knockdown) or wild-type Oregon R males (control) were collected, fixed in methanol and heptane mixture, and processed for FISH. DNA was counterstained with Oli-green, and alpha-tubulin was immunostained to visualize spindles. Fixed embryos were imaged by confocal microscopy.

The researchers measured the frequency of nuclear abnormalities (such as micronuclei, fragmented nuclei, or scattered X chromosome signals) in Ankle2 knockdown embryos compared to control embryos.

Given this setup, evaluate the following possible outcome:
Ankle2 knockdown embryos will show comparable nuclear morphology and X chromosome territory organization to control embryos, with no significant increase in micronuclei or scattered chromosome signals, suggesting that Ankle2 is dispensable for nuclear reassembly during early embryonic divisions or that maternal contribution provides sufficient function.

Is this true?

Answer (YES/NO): NO